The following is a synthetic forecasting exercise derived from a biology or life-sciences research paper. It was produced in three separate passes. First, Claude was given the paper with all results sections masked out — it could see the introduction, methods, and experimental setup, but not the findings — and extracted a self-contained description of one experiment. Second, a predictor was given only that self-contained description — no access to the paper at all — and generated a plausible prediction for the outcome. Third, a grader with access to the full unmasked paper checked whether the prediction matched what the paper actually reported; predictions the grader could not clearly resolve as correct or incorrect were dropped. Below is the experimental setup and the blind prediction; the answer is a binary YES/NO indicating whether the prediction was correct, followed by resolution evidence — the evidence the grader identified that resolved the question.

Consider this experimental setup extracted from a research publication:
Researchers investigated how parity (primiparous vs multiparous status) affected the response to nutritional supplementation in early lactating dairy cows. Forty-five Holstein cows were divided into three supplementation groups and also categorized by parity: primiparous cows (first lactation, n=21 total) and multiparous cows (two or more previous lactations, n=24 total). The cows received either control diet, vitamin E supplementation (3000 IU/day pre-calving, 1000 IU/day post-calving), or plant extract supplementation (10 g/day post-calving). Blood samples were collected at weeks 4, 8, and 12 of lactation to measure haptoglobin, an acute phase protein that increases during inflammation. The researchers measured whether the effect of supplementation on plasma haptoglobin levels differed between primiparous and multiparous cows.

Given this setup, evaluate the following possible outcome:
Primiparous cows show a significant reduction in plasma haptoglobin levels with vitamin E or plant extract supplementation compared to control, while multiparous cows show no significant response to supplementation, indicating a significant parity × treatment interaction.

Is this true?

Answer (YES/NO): NO